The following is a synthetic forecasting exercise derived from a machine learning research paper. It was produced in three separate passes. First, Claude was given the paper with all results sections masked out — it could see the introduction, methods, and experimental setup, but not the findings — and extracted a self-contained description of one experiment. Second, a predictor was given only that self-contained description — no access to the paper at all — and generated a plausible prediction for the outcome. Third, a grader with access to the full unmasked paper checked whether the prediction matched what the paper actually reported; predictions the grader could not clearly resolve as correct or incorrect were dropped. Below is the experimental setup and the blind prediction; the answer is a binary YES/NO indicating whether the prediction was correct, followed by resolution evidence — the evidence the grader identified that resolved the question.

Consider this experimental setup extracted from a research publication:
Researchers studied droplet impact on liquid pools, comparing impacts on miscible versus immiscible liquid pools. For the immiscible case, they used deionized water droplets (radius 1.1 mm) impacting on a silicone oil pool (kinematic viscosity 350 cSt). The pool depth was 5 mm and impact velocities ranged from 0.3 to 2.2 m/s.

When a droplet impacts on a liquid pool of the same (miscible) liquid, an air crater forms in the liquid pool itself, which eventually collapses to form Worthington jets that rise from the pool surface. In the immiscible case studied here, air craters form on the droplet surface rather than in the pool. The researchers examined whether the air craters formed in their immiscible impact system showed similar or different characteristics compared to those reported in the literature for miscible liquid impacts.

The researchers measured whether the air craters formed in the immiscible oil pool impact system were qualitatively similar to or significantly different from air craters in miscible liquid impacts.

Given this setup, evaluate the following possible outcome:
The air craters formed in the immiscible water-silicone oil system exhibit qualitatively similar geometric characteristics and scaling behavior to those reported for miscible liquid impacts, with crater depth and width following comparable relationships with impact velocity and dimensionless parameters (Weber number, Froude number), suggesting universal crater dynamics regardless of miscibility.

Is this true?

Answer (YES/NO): NO